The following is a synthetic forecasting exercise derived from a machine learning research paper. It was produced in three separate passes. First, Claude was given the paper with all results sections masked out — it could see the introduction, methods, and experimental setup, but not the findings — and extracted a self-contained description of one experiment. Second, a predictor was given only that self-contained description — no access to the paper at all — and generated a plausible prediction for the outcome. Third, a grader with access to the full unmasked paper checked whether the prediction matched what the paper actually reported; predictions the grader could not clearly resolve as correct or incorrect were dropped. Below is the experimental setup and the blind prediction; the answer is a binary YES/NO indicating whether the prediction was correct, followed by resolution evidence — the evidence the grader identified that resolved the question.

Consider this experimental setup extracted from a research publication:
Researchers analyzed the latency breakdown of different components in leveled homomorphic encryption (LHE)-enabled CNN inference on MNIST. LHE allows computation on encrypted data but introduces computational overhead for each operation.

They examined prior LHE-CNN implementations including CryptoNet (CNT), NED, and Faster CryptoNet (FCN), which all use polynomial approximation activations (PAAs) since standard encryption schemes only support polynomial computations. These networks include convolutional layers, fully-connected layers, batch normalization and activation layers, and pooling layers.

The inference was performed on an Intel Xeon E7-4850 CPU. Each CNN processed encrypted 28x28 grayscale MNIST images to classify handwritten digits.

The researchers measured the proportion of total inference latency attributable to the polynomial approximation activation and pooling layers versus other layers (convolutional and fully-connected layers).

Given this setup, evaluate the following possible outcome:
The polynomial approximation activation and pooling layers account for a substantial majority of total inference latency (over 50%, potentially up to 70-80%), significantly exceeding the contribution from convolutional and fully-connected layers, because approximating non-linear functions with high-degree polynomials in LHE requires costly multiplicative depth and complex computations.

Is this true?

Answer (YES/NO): YES